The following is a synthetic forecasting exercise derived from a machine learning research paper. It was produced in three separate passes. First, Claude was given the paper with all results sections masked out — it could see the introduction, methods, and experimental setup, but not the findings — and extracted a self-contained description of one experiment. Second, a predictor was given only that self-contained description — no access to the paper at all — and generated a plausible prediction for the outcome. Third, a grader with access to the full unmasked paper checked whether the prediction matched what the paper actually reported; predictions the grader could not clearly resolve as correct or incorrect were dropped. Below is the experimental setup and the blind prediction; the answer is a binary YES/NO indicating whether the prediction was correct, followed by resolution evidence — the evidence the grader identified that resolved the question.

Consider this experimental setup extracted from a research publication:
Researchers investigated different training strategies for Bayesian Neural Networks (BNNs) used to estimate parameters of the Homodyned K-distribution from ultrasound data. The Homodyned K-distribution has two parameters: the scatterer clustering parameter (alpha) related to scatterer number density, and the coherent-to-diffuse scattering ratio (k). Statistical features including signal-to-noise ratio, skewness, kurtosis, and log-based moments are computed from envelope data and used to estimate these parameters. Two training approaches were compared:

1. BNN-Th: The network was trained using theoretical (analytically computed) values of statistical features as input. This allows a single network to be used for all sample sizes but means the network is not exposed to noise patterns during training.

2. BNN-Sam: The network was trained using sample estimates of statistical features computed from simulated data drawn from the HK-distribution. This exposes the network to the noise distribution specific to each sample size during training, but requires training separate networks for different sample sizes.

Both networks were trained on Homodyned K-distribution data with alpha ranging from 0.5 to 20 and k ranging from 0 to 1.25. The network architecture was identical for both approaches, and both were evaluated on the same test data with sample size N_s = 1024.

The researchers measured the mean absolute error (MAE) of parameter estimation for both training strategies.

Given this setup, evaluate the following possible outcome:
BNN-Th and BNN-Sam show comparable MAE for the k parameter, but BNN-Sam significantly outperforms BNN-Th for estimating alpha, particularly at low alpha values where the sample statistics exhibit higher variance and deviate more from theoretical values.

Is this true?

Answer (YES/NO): NO